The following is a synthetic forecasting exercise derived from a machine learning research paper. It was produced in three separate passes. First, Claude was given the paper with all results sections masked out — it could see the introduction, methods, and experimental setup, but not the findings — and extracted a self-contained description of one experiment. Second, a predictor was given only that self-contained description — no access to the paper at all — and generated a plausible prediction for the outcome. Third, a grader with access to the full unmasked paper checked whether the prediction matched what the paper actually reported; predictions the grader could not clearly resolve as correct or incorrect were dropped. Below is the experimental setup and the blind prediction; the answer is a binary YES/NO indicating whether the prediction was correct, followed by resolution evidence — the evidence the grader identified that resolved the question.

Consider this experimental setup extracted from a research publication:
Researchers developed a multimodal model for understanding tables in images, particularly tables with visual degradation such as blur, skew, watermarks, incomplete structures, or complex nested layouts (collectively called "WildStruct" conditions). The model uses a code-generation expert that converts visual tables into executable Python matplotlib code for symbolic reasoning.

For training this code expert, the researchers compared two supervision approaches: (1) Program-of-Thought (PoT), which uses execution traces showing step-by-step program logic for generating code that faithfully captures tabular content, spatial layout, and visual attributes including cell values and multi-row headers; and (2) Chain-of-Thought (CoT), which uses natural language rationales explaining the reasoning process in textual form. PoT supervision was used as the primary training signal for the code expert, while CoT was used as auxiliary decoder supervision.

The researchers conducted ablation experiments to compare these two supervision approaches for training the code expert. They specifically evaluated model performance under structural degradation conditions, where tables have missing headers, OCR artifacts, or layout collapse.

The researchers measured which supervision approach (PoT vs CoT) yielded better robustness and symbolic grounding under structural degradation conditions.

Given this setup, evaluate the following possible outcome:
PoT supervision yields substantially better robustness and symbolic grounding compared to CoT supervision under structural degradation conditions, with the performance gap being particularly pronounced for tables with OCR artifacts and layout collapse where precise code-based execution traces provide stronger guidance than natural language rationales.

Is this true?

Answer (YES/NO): NO